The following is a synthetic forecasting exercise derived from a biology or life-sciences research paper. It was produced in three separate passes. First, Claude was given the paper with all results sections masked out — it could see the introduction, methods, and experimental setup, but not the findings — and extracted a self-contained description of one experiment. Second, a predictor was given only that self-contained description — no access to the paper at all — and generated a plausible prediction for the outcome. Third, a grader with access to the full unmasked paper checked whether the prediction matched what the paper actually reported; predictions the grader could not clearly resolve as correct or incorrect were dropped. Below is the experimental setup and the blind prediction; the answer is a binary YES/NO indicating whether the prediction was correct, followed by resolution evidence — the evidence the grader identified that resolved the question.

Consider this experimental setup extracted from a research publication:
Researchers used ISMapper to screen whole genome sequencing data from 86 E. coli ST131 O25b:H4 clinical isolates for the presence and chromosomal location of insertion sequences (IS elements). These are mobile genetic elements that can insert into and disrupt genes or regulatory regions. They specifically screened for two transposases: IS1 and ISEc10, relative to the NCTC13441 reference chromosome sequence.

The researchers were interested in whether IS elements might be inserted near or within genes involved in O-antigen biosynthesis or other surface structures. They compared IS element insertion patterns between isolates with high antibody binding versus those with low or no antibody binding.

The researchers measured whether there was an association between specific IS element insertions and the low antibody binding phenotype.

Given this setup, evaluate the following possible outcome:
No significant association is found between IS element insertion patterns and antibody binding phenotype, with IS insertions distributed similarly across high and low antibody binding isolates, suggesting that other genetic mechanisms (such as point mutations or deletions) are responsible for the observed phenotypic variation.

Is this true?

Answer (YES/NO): NO